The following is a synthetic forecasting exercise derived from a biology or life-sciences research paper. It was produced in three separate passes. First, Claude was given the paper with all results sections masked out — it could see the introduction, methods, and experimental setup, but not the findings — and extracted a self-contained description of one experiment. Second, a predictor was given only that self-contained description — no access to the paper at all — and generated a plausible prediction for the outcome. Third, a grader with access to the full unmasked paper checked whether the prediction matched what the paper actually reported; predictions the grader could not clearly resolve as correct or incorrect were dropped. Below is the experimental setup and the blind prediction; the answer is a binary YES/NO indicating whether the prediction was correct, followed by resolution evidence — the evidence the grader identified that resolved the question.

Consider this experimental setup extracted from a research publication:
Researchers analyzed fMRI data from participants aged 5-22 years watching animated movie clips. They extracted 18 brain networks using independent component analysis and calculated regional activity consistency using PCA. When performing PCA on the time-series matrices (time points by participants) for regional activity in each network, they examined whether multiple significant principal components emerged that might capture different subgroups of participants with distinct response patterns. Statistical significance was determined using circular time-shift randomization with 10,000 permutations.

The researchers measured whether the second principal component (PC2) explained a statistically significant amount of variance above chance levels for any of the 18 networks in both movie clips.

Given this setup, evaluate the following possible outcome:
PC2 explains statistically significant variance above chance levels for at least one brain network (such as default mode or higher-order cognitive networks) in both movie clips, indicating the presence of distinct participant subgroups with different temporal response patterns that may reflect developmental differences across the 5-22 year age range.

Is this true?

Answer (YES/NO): NO